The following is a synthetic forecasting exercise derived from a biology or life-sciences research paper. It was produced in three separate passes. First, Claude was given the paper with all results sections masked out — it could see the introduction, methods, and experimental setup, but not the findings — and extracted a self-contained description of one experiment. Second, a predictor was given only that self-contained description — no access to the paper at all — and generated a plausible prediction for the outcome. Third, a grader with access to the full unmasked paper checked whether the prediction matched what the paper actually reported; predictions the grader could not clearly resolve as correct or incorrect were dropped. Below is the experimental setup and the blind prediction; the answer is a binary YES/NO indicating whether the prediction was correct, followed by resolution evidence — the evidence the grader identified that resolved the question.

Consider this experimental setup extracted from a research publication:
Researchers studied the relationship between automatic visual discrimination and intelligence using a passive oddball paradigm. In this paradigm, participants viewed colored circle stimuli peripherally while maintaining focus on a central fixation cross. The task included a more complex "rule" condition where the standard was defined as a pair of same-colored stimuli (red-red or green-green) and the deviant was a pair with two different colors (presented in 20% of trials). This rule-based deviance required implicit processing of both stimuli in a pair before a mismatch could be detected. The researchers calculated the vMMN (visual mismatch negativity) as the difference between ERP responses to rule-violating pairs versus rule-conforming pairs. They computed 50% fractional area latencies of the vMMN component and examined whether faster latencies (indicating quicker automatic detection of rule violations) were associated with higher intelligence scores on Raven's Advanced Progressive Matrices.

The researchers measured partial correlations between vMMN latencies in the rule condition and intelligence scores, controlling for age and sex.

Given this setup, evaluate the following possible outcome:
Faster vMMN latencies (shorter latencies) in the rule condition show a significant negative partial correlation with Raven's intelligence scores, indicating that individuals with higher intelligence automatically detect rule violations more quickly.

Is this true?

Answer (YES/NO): NO